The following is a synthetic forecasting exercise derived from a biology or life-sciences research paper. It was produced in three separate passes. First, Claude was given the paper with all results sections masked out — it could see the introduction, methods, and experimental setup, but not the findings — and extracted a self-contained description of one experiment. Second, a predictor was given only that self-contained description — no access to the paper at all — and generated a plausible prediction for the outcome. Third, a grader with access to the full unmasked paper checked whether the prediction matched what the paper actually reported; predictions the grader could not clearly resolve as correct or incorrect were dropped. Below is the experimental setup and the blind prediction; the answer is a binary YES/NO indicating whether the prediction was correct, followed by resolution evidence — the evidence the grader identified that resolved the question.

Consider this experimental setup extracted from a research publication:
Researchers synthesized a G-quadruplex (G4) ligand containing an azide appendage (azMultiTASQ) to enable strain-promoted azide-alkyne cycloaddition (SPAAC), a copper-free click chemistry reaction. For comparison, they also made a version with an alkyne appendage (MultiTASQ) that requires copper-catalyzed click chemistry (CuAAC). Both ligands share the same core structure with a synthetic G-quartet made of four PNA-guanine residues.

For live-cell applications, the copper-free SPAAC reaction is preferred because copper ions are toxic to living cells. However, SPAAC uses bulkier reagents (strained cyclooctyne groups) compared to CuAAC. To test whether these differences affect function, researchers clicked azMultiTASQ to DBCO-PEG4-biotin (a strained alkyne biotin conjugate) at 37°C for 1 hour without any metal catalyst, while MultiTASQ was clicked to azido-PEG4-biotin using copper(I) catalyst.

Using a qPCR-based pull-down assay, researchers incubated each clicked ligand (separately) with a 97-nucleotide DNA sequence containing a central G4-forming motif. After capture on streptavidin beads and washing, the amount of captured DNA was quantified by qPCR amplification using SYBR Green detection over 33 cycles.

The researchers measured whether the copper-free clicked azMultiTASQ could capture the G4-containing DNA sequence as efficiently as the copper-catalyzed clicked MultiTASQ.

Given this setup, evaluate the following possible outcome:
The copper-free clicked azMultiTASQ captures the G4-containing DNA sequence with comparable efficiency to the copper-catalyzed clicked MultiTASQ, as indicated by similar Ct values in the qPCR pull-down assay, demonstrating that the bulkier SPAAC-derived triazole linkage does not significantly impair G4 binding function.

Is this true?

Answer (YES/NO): NO